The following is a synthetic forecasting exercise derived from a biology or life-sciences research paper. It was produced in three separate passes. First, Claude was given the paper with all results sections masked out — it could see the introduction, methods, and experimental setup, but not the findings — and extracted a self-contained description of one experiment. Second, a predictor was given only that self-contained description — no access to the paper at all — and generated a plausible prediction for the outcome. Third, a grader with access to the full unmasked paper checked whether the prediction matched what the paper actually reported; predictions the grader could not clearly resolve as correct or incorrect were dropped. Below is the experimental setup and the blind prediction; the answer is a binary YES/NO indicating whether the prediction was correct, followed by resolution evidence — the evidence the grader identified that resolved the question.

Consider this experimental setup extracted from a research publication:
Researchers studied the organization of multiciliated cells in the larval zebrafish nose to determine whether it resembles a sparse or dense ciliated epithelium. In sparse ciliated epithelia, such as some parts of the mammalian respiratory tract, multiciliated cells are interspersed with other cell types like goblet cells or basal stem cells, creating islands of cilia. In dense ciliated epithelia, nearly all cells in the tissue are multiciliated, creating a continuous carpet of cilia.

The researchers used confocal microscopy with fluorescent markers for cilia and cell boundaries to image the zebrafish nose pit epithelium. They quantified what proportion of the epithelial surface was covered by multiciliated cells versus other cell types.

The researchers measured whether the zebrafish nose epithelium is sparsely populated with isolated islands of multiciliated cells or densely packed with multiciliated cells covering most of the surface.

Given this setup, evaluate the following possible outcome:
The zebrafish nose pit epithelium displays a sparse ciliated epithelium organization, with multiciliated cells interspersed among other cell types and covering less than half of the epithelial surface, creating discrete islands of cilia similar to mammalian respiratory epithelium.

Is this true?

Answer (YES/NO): NO